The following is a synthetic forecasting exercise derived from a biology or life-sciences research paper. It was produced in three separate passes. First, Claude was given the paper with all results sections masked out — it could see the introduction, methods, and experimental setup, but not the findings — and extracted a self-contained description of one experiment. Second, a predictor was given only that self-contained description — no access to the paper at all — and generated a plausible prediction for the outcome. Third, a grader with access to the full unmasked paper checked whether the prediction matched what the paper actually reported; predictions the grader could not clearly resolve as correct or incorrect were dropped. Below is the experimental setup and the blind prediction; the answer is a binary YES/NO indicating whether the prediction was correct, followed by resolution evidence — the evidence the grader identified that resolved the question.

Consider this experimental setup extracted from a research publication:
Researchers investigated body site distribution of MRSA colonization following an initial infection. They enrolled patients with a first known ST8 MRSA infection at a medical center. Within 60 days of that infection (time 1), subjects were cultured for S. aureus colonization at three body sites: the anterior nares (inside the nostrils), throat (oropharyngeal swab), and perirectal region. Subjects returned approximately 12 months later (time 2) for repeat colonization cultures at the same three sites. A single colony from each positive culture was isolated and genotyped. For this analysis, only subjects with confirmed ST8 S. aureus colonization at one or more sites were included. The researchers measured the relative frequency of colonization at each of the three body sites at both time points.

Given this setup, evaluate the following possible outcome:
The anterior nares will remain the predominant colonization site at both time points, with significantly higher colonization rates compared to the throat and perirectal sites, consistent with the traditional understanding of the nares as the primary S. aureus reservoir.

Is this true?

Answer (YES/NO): NO